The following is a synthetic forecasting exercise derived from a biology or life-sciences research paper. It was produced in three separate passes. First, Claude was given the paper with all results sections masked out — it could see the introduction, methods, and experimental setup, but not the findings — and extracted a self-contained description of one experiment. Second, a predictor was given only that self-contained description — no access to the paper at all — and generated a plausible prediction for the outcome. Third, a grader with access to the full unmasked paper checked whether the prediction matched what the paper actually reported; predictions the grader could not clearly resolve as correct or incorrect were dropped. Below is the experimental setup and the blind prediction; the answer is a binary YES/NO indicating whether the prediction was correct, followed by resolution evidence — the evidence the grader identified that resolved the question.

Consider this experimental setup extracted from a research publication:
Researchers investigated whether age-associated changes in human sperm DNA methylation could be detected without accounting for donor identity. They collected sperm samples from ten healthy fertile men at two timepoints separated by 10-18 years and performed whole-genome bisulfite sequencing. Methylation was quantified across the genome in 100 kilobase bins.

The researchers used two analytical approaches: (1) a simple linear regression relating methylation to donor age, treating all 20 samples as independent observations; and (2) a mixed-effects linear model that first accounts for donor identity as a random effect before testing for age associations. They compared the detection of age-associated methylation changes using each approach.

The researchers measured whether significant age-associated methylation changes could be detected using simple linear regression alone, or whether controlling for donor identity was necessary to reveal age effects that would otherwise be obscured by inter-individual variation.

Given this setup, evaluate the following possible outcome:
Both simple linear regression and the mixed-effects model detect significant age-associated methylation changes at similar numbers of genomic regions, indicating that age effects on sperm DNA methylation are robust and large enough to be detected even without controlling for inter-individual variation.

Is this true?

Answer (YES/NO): NO